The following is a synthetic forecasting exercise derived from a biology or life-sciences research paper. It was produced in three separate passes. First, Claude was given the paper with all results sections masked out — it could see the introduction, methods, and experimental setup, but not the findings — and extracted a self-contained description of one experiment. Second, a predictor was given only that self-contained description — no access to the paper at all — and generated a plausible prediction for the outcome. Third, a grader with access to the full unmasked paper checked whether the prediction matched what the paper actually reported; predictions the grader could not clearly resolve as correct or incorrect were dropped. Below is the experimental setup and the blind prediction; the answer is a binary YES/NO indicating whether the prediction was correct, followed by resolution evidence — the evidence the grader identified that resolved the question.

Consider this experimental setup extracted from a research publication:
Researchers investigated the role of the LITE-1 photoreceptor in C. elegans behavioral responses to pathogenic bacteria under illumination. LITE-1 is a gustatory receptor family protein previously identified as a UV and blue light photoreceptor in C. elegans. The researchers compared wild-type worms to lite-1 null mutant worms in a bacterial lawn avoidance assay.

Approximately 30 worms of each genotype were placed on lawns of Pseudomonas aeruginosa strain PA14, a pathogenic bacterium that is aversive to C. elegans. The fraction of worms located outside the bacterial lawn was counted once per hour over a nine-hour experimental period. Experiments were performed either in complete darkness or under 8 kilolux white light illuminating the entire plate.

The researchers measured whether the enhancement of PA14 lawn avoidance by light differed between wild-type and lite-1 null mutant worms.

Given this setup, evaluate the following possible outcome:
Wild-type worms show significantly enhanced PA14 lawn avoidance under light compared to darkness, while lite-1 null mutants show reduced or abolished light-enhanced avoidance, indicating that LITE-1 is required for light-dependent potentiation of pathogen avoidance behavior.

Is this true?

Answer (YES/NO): YES